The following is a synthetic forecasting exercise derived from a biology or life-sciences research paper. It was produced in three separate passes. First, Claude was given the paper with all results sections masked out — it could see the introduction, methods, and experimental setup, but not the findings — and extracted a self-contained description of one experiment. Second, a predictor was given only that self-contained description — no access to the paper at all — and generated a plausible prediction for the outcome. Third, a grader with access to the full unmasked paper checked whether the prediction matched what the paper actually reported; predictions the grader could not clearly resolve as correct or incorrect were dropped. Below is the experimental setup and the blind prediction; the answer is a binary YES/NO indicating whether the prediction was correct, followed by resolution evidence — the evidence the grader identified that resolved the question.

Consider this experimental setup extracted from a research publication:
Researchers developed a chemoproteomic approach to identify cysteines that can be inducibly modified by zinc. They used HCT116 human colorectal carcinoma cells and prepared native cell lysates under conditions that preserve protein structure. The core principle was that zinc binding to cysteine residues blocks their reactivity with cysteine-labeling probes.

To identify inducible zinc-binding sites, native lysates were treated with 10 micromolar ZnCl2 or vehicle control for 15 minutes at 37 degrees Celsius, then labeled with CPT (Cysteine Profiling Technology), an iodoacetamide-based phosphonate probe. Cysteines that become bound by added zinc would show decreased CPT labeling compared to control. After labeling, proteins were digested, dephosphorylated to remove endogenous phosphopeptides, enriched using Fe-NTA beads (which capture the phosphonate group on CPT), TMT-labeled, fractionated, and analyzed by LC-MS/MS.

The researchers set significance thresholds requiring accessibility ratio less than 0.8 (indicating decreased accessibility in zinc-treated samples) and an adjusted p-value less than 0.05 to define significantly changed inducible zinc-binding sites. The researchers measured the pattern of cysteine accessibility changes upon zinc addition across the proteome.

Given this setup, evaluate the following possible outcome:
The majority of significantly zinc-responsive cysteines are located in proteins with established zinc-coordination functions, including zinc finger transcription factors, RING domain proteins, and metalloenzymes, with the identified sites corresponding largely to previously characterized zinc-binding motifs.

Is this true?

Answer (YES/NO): NO